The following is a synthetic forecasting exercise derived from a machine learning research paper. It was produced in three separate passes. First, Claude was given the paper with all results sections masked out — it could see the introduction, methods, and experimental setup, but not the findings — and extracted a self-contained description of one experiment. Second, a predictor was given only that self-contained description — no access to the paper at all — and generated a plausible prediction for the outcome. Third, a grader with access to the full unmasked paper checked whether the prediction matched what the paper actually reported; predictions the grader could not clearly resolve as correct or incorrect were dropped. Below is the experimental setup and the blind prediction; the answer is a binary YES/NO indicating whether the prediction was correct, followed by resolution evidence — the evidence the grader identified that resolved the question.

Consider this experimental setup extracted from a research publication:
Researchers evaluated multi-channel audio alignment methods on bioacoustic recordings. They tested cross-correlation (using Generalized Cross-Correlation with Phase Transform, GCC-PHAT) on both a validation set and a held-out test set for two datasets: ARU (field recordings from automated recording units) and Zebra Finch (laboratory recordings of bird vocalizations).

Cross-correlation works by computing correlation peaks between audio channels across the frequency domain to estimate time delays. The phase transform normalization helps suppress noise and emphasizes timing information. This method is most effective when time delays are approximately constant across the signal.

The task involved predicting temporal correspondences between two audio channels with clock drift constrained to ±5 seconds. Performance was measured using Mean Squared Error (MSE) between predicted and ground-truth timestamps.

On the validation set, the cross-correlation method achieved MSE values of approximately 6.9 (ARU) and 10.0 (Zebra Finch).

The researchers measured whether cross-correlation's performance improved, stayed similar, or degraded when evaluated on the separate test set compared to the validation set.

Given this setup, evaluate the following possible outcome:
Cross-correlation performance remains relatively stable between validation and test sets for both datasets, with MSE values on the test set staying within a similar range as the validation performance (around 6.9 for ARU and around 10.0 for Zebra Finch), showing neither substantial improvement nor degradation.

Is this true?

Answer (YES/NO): NO